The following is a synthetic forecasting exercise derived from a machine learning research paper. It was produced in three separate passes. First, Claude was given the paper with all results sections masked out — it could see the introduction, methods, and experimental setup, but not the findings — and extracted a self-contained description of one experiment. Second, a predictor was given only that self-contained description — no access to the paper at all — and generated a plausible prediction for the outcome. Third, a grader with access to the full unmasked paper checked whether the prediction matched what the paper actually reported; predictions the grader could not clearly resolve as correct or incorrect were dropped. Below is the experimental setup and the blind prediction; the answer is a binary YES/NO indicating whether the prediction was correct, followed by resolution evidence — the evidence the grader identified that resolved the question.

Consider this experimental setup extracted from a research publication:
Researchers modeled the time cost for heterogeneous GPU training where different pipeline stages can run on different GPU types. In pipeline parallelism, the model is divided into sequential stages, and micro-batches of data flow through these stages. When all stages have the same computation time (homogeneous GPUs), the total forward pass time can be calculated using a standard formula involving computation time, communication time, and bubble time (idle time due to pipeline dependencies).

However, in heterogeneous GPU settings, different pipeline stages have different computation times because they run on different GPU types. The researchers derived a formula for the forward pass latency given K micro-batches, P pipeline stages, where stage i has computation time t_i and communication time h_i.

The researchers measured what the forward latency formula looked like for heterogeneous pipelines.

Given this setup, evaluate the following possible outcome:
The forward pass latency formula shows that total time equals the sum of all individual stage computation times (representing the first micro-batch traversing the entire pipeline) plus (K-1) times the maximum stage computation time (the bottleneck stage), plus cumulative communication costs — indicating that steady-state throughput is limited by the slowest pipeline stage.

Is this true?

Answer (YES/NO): NO